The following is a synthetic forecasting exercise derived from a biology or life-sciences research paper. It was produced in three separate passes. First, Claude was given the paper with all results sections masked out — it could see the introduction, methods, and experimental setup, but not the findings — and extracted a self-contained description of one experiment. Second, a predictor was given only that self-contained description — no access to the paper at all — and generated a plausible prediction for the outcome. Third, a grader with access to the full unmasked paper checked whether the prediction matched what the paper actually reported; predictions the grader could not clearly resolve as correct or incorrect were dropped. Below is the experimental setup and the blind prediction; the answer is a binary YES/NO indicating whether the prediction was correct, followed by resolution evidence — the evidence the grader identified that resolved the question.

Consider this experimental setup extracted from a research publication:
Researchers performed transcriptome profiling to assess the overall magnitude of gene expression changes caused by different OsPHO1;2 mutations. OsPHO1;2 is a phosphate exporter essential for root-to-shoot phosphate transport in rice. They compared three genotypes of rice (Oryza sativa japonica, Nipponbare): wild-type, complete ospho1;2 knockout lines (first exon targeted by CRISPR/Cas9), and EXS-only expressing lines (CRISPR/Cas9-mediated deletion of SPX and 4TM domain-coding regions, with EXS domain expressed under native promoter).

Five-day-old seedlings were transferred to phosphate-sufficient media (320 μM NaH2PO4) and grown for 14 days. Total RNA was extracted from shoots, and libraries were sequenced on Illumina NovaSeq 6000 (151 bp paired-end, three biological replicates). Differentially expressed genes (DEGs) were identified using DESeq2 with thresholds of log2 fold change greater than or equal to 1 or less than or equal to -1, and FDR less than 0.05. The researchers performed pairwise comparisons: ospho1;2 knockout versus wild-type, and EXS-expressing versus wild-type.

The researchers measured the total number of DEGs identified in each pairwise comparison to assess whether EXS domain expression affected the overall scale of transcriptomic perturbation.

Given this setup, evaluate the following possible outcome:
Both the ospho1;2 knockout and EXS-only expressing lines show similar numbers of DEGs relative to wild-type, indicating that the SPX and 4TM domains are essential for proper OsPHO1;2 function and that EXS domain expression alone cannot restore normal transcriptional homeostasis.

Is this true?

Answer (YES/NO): NO